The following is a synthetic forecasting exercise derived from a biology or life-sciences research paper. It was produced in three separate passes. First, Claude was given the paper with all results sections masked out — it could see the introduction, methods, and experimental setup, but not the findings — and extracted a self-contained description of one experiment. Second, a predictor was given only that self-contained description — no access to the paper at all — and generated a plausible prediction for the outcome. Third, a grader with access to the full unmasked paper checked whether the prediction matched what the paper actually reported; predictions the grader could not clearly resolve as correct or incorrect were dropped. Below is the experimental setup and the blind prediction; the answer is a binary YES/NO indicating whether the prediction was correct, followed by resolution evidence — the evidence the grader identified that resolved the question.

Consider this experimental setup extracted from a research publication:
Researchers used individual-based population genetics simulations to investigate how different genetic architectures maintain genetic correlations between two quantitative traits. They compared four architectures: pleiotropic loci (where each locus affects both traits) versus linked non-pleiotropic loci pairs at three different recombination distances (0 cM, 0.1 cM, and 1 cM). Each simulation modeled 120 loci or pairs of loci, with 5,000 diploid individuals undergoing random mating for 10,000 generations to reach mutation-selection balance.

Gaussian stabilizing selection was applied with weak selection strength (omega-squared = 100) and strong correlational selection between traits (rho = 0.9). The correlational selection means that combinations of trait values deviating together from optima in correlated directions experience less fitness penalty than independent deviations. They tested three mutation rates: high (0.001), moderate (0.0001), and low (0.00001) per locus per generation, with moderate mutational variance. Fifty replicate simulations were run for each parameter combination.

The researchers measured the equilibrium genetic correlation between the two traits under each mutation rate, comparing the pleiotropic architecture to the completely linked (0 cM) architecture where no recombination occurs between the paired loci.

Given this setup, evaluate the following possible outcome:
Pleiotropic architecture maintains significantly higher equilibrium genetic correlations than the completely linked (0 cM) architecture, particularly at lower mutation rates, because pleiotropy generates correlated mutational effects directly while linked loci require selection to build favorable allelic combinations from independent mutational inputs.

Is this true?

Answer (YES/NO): YES